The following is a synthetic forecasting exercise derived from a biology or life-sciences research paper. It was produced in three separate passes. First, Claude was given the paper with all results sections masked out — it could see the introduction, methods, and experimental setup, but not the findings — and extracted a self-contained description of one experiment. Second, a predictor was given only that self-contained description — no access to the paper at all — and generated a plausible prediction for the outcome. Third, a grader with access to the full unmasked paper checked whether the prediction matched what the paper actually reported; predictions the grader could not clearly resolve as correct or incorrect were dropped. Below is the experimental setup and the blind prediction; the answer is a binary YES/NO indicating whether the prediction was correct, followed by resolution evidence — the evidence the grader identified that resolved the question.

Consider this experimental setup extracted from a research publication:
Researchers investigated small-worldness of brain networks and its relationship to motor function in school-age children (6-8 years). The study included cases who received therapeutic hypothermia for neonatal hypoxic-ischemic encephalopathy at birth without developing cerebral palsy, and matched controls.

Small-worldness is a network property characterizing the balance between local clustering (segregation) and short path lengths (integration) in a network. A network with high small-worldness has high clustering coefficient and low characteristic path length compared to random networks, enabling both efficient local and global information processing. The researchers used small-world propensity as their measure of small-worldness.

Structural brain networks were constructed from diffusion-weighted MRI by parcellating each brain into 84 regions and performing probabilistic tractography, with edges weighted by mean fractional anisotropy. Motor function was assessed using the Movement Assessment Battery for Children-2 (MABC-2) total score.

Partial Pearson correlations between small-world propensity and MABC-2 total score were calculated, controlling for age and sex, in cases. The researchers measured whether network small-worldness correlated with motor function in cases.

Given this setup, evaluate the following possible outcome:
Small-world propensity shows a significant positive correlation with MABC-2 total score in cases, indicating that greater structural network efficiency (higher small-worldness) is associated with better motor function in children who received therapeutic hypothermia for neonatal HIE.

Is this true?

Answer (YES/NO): NO